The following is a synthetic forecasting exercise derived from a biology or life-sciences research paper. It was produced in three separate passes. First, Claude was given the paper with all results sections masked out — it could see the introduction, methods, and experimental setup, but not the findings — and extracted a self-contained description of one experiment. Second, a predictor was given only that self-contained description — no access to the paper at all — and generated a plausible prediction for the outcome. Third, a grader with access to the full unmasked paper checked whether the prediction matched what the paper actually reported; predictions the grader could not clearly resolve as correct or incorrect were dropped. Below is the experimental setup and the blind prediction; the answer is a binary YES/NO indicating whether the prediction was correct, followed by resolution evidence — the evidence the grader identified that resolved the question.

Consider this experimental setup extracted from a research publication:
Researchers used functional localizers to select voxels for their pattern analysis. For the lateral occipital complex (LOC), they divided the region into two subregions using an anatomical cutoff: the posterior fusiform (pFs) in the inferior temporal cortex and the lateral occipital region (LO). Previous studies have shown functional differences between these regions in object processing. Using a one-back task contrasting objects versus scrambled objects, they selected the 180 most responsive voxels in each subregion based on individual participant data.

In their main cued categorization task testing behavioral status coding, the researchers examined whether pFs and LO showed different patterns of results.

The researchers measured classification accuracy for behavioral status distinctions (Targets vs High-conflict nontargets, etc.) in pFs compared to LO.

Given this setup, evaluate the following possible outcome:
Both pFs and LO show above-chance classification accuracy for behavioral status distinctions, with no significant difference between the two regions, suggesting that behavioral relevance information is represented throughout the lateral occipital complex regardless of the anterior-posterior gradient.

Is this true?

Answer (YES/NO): NO